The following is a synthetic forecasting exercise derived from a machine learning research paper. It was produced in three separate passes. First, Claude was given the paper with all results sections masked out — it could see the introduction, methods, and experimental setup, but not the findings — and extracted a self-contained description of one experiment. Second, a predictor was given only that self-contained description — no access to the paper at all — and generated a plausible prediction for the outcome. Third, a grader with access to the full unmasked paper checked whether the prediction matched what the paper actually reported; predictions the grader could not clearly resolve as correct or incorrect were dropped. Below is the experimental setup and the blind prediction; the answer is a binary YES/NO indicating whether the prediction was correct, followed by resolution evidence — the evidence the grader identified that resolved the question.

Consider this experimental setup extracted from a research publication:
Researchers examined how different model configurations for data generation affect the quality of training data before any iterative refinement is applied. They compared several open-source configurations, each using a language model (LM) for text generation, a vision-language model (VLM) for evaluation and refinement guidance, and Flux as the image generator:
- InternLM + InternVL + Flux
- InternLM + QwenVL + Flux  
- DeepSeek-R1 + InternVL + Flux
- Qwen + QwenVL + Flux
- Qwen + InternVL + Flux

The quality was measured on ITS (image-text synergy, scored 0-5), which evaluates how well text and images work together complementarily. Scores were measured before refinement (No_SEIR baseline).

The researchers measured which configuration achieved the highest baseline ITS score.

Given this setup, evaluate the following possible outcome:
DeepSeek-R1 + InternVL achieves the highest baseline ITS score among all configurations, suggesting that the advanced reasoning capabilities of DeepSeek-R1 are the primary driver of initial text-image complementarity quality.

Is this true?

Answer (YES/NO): NO